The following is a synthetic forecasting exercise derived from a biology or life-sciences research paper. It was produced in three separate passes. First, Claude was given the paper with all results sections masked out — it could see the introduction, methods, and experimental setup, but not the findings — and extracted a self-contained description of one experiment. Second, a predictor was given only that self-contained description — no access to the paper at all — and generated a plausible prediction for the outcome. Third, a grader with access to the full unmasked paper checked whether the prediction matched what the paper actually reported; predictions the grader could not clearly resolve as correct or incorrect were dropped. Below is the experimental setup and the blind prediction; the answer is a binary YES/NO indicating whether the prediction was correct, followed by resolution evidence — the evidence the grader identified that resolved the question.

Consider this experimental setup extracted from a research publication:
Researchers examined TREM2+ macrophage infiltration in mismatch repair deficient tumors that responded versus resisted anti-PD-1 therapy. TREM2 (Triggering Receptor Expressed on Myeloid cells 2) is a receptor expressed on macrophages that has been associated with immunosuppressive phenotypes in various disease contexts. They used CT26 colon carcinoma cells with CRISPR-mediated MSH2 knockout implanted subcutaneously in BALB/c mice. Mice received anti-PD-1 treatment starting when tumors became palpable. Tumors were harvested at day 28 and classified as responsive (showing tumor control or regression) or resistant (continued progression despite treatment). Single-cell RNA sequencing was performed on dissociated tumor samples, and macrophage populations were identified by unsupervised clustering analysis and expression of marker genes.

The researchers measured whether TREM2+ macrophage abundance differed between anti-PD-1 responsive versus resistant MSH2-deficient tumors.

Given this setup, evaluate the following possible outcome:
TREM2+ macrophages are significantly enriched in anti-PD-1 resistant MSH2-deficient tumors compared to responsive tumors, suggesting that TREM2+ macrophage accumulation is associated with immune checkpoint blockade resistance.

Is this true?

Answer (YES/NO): YES